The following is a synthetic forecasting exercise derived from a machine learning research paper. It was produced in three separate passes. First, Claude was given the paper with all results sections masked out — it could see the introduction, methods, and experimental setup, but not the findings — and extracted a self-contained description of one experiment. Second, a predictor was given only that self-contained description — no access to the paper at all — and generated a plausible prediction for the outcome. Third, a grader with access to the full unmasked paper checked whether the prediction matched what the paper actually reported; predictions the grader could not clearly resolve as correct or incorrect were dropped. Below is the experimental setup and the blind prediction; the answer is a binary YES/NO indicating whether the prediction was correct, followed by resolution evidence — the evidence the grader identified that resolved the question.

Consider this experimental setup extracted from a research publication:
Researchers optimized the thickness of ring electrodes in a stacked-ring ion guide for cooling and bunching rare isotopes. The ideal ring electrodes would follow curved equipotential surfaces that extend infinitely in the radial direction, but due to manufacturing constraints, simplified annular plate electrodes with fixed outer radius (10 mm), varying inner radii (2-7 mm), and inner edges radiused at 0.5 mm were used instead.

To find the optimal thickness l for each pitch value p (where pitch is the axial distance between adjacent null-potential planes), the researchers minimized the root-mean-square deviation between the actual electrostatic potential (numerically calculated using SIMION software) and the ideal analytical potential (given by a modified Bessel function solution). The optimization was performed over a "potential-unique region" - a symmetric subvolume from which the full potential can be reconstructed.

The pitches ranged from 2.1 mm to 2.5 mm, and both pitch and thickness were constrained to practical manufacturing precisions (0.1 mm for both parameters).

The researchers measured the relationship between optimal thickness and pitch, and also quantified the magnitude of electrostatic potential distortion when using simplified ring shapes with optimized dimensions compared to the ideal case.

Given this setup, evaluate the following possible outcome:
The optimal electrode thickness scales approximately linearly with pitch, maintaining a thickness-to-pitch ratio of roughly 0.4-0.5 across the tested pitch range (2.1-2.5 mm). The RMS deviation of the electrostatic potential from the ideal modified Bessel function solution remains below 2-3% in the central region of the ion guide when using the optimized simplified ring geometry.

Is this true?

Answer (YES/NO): NO